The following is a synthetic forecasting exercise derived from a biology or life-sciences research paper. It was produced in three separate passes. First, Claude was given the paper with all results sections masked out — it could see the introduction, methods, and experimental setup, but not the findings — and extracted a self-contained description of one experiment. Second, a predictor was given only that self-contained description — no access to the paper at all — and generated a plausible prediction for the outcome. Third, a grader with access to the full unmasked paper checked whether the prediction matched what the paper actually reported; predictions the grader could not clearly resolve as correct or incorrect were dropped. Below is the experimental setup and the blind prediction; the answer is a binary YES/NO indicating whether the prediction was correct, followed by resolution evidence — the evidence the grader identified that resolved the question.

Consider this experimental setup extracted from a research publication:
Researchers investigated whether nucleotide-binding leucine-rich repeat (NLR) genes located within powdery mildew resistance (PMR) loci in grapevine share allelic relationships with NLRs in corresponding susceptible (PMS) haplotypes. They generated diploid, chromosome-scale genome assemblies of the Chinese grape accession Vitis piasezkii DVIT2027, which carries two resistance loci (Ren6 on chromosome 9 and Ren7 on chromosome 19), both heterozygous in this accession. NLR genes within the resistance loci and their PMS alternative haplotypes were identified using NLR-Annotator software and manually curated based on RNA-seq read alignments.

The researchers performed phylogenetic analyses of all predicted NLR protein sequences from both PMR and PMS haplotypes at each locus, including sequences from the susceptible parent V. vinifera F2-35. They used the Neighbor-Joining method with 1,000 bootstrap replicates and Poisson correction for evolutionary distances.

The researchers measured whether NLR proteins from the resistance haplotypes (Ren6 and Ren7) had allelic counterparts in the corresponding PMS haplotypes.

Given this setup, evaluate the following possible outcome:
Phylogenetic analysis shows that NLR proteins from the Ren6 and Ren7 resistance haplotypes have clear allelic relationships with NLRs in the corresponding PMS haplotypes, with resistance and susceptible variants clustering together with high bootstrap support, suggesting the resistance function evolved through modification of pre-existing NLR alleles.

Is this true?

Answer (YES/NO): NO